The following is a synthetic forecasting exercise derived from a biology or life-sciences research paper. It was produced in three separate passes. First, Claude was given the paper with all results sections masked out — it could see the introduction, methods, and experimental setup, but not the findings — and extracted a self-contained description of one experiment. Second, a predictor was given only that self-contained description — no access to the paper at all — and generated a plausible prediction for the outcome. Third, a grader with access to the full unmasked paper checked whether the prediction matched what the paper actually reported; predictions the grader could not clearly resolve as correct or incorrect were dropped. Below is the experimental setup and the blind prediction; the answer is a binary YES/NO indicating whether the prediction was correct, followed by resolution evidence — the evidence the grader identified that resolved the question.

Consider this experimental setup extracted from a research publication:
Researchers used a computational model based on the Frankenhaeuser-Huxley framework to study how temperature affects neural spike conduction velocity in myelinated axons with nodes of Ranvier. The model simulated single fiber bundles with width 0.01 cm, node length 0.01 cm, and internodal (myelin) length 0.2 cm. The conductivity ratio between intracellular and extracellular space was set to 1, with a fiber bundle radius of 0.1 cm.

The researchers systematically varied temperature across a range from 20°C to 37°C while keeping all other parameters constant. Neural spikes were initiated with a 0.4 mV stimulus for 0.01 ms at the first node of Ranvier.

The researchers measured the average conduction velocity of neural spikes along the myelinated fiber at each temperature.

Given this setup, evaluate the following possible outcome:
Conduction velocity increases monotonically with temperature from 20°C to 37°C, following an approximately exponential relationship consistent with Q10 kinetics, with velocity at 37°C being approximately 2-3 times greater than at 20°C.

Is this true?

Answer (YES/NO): NO